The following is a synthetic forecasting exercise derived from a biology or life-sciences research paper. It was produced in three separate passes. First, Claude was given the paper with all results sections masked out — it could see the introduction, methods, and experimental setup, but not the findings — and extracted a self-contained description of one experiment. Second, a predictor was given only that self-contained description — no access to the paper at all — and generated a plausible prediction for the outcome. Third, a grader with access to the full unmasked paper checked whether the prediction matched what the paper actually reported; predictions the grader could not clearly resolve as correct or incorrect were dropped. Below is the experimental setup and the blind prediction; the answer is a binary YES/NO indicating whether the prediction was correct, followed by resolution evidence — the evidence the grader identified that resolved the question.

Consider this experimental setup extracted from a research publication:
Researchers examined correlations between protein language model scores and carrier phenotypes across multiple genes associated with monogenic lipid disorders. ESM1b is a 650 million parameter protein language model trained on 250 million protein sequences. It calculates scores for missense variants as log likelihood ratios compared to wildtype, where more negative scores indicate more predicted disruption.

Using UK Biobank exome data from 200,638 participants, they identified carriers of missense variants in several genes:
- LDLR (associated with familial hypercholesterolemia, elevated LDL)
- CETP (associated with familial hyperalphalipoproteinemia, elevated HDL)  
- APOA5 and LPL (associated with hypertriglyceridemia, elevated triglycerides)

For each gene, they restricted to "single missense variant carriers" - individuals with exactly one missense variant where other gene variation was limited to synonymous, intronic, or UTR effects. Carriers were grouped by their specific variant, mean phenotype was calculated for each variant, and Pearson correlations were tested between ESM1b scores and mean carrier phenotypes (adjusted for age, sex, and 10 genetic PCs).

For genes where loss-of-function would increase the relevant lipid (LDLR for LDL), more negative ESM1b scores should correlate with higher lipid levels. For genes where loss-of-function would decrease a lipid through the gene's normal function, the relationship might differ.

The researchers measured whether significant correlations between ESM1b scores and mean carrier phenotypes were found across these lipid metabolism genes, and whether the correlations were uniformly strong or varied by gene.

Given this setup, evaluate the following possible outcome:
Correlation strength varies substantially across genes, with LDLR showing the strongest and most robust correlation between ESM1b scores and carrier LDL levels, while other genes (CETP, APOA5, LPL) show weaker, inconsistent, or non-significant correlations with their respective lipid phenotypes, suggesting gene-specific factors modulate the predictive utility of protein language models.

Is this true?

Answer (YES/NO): YES